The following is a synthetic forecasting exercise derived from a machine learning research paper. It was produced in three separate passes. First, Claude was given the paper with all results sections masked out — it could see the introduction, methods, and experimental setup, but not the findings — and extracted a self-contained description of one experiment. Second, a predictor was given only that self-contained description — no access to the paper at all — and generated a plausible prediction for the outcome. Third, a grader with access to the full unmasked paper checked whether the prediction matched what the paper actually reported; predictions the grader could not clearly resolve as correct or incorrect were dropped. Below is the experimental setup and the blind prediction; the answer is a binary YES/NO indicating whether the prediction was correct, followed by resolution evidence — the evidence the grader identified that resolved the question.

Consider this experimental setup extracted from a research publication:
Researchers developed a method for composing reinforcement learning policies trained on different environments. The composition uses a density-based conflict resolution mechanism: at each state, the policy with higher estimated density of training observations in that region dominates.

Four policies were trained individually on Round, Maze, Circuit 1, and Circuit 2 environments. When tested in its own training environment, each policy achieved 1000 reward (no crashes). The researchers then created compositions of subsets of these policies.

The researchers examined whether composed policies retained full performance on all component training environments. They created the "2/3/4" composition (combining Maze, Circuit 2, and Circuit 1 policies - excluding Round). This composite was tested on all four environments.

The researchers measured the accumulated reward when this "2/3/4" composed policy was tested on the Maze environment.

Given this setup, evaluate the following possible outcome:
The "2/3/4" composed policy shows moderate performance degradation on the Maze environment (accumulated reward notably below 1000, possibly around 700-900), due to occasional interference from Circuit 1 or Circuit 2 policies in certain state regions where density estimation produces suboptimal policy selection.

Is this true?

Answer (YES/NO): NO